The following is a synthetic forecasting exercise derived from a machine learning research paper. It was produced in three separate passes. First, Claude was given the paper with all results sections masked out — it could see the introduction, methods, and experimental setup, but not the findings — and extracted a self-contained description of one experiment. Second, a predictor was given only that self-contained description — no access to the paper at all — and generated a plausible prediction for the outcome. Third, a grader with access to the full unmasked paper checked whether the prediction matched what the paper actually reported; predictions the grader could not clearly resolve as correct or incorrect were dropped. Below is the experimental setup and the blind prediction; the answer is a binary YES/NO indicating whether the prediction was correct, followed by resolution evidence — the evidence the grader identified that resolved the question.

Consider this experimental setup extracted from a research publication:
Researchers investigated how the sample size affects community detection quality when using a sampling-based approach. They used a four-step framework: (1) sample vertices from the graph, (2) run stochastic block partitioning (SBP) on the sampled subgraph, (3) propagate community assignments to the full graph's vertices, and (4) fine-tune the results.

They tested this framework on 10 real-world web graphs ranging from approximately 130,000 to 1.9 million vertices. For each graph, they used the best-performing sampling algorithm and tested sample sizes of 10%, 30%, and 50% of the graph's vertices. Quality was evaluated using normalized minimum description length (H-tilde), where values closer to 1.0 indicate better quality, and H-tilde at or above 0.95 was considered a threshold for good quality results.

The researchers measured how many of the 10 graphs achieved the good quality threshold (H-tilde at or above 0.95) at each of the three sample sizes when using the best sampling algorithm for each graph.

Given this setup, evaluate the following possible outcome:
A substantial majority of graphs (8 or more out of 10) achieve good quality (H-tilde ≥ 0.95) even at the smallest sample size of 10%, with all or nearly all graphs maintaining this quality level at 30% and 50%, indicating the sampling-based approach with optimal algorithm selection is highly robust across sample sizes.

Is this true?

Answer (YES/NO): NO